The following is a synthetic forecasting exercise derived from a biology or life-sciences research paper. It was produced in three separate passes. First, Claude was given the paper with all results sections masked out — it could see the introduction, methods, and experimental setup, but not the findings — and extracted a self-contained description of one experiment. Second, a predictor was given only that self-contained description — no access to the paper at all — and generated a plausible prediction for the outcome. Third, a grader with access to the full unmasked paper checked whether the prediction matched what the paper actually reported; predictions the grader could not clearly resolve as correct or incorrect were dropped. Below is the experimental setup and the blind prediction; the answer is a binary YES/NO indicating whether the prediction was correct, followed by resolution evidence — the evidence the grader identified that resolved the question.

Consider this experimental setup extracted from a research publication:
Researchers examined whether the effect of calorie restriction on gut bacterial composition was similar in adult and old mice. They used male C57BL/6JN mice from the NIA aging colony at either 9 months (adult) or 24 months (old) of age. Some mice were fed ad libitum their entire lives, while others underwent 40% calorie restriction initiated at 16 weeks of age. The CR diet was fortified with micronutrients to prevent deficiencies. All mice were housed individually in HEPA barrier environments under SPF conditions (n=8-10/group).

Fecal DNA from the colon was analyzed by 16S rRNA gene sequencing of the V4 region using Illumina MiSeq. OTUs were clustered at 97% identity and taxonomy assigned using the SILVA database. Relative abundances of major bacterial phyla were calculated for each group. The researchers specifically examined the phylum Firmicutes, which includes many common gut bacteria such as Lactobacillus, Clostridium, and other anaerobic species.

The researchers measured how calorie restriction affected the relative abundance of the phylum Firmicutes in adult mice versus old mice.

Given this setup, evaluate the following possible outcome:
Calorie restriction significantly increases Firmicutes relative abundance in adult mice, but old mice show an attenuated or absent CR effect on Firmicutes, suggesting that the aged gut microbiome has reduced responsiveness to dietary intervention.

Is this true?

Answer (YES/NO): NO